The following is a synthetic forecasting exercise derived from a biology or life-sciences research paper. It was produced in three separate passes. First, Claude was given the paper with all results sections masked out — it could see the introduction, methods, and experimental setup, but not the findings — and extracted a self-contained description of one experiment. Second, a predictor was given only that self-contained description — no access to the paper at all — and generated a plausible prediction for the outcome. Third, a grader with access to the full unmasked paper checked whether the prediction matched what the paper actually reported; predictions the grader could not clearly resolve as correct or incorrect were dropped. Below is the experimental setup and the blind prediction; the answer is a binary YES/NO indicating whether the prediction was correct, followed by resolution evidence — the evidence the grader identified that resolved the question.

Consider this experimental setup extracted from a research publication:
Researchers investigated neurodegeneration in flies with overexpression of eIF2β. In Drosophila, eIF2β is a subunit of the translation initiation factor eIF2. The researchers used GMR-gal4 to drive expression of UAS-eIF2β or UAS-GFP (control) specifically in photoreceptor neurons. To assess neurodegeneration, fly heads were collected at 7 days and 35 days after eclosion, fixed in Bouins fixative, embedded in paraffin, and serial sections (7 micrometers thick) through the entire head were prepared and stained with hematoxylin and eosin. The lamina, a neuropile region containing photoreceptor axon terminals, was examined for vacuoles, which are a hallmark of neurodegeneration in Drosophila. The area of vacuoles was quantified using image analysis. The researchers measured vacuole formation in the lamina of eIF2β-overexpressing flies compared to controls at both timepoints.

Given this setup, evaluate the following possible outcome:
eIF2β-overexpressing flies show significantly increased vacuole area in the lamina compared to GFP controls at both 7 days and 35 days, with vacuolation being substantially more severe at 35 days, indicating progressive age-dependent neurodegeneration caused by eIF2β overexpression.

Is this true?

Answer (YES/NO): NO